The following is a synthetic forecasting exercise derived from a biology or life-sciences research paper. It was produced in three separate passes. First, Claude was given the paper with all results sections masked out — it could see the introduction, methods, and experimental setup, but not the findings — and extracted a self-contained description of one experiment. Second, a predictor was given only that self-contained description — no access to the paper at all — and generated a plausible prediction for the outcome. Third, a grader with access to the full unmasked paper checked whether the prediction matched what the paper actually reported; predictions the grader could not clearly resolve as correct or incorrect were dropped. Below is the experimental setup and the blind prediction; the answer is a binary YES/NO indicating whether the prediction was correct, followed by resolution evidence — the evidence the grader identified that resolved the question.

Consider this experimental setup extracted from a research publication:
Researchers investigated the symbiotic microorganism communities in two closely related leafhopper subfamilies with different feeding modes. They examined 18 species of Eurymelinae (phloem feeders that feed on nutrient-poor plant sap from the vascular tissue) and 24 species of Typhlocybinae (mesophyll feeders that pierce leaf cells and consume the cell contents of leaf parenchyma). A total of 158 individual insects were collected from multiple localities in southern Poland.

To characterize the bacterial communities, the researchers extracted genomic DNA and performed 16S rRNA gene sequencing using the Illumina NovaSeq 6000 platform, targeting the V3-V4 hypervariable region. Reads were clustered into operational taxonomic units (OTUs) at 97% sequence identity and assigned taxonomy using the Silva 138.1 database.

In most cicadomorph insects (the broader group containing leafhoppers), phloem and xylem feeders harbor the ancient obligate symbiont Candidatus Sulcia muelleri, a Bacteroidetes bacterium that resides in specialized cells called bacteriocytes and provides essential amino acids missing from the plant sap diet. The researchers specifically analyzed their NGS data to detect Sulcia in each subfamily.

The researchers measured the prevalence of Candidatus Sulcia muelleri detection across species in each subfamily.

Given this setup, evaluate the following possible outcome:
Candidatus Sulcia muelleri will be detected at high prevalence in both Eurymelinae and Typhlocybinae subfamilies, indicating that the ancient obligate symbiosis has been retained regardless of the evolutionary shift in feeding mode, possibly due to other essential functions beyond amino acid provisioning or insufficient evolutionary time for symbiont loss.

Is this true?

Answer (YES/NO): NO